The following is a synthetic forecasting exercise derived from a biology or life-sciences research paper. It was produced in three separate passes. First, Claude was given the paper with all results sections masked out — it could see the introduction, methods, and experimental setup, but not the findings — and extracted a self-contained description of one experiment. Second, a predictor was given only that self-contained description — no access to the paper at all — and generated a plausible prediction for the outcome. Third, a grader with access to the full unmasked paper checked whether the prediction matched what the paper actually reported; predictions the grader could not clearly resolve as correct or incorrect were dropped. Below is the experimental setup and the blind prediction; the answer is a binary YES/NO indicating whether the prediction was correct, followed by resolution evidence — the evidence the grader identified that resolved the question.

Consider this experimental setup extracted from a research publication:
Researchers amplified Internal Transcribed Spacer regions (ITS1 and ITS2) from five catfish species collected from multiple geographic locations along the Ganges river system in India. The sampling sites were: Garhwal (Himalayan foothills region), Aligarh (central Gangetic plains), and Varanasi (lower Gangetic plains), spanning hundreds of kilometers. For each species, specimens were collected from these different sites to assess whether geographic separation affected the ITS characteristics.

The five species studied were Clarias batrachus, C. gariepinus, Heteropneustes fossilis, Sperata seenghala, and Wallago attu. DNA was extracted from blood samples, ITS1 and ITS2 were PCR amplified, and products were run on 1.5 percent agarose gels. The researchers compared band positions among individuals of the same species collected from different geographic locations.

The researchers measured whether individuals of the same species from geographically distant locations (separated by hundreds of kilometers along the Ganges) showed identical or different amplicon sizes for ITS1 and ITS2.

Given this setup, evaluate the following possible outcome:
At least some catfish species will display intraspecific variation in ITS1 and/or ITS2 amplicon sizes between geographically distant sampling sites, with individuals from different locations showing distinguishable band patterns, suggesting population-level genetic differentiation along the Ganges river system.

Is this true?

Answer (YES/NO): NO